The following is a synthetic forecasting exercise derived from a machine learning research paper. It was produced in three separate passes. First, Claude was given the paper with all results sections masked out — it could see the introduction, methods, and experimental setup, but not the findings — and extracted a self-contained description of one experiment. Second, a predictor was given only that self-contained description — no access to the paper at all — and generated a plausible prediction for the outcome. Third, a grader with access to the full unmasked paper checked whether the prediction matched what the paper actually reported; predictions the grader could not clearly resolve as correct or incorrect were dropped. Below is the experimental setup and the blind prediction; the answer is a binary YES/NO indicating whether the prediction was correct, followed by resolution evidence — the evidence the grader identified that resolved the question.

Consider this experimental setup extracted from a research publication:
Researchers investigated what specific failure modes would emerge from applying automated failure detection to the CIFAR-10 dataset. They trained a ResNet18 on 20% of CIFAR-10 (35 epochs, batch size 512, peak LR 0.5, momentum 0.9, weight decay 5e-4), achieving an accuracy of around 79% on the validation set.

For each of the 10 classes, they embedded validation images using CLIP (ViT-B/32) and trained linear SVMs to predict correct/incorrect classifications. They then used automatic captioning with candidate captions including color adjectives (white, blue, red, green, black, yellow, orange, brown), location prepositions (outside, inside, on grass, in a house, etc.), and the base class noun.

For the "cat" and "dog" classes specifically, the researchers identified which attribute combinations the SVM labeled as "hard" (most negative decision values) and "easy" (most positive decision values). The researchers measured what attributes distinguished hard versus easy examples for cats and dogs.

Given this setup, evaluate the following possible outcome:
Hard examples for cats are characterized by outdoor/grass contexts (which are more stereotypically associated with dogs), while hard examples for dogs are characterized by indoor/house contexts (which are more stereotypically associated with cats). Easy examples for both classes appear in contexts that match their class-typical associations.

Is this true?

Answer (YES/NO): NO